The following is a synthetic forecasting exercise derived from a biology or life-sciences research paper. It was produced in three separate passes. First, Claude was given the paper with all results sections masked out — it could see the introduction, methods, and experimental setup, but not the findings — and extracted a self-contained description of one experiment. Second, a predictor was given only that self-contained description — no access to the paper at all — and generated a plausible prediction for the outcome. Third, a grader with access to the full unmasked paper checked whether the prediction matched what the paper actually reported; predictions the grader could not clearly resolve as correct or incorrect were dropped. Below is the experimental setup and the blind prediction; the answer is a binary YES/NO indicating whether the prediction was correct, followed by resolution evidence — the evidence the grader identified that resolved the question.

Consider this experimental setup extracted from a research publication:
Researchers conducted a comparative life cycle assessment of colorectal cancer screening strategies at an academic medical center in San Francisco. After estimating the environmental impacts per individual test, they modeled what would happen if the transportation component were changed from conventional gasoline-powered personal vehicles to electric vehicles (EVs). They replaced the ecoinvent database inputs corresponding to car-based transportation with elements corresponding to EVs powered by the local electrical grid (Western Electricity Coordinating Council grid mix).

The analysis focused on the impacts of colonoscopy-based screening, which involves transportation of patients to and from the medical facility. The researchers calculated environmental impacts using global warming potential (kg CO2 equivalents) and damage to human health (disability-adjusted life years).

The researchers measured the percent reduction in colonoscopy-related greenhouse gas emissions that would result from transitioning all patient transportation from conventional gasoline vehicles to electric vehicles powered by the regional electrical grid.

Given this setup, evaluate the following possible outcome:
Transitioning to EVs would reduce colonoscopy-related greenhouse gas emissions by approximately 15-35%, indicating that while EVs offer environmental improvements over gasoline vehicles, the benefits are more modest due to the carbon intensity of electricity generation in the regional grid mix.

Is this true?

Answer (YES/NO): YES